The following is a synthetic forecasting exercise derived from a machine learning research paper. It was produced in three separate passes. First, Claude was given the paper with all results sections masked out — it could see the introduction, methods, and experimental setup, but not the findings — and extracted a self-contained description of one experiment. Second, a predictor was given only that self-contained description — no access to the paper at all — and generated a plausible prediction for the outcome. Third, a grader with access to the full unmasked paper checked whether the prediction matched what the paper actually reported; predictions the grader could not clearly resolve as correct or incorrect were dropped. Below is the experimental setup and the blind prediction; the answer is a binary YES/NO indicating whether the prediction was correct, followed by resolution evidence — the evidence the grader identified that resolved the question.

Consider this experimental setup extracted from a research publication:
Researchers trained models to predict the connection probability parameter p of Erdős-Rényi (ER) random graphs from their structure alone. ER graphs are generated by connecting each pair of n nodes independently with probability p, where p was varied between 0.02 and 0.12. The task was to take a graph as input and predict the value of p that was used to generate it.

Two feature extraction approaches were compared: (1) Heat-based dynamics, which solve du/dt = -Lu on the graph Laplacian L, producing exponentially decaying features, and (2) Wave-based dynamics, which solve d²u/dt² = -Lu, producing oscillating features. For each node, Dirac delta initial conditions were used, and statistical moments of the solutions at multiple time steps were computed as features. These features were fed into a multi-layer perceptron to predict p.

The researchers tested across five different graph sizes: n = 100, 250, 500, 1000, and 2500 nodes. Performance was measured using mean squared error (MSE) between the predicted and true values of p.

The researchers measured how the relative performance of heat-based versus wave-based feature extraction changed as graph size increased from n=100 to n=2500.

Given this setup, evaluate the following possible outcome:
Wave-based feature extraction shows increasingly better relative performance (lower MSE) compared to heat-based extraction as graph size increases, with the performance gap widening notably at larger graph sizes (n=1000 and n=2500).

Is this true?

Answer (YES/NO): NO